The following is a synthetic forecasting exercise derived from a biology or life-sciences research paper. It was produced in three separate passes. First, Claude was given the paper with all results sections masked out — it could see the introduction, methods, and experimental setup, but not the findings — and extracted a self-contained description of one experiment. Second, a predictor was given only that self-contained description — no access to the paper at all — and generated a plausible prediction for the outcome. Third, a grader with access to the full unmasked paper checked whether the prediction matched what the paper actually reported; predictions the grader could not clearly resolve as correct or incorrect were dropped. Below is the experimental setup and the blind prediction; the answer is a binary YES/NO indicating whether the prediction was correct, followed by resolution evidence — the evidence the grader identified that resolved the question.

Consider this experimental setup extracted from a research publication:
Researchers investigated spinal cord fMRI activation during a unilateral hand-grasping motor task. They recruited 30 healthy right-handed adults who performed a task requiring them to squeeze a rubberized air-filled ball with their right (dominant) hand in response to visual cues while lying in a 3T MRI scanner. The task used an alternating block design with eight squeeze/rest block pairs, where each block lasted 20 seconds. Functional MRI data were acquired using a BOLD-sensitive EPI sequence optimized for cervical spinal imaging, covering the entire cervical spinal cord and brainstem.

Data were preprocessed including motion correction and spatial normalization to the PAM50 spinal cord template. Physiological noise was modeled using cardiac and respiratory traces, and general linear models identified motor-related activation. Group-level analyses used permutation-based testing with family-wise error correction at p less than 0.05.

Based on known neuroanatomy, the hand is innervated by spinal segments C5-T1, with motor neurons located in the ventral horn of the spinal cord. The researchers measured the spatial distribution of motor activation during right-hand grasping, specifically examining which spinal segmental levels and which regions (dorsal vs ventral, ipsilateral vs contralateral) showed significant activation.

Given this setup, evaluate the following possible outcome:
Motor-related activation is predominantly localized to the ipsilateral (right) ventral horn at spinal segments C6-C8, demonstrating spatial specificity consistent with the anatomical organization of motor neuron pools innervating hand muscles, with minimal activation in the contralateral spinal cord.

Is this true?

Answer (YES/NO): NO